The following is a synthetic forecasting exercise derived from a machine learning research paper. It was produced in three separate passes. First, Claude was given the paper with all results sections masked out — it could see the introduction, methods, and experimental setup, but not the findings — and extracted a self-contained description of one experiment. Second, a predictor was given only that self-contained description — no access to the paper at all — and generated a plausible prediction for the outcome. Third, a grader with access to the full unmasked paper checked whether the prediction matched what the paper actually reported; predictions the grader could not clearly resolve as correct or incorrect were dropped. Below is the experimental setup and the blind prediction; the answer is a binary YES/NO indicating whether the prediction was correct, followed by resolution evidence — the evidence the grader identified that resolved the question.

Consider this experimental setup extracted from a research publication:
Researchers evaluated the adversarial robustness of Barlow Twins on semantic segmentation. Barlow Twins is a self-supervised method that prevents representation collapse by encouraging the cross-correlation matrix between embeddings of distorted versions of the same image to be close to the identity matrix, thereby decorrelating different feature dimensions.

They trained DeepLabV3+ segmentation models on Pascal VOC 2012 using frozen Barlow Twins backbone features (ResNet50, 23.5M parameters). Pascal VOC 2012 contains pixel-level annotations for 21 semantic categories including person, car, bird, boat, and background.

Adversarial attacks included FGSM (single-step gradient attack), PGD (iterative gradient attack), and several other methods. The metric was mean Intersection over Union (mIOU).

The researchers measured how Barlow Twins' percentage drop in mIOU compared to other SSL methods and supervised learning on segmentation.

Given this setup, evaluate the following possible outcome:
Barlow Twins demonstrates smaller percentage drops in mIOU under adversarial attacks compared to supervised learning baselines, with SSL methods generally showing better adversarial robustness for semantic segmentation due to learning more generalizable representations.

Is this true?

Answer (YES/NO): NO